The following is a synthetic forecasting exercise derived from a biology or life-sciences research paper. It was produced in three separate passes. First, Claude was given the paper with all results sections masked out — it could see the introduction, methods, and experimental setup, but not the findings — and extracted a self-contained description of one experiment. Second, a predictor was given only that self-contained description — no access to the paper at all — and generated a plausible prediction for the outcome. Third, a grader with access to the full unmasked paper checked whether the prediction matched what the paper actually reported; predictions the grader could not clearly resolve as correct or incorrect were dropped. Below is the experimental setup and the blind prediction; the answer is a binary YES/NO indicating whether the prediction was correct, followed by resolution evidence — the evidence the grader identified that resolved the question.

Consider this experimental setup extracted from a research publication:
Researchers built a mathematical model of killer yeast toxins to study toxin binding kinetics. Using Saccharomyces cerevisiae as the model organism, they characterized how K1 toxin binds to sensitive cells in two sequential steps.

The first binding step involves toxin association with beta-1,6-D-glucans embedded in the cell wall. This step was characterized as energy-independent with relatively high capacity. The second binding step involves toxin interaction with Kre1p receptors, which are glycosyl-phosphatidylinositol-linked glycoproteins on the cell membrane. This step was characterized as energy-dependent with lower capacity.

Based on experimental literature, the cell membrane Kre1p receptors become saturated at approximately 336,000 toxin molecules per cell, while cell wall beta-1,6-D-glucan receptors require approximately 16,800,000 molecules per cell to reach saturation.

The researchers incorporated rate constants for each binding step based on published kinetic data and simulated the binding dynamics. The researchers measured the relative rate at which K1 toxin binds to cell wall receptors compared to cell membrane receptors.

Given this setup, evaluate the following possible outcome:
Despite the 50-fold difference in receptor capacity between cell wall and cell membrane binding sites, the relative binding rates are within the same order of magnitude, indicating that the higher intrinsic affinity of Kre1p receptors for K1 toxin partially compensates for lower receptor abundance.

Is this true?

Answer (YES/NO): YES